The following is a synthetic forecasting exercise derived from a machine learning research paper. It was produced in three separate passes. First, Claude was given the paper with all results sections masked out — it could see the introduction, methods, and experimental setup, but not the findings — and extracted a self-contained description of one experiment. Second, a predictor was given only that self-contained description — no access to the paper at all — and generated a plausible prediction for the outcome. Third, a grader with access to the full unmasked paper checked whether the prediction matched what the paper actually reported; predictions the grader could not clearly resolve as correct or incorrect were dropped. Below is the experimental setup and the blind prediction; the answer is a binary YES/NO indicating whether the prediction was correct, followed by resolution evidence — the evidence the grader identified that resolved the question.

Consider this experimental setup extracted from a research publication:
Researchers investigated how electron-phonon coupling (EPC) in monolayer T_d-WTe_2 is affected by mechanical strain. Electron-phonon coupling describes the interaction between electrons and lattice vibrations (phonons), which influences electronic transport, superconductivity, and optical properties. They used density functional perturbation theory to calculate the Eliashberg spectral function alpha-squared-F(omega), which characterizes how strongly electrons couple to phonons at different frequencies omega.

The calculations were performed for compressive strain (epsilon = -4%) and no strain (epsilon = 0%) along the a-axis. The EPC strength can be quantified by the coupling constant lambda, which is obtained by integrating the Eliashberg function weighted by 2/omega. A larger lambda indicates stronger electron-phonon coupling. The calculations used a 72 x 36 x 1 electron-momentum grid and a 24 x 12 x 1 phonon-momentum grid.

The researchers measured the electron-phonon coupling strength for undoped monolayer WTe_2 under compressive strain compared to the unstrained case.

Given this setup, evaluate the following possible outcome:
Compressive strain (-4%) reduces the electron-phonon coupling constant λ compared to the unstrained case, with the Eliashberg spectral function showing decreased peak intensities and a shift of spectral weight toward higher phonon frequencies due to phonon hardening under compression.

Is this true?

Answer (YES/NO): NO